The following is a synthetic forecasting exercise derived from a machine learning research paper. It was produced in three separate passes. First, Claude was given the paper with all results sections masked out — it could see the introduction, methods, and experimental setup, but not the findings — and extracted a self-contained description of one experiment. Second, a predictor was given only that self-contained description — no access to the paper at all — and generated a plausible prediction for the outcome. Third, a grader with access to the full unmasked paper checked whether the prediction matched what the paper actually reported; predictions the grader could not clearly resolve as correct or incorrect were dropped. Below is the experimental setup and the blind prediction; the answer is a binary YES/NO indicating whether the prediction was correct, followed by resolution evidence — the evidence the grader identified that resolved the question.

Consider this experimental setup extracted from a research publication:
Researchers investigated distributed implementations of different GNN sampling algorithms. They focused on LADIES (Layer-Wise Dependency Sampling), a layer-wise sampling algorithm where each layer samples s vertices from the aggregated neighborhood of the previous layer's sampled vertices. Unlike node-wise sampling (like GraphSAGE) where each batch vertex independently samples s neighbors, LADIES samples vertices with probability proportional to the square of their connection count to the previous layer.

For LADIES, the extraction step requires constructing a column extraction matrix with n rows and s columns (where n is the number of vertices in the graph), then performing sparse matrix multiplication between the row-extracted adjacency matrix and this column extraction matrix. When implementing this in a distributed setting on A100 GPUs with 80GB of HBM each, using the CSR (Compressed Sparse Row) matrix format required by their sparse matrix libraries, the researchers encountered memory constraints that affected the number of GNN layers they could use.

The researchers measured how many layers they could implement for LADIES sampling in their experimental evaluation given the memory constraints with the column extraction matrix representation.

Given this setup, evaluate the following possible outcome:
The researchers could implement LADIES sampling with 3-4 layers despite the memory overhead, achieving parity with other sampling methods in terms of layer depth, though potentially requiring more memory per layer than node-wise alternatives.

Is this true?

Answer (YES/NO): NO